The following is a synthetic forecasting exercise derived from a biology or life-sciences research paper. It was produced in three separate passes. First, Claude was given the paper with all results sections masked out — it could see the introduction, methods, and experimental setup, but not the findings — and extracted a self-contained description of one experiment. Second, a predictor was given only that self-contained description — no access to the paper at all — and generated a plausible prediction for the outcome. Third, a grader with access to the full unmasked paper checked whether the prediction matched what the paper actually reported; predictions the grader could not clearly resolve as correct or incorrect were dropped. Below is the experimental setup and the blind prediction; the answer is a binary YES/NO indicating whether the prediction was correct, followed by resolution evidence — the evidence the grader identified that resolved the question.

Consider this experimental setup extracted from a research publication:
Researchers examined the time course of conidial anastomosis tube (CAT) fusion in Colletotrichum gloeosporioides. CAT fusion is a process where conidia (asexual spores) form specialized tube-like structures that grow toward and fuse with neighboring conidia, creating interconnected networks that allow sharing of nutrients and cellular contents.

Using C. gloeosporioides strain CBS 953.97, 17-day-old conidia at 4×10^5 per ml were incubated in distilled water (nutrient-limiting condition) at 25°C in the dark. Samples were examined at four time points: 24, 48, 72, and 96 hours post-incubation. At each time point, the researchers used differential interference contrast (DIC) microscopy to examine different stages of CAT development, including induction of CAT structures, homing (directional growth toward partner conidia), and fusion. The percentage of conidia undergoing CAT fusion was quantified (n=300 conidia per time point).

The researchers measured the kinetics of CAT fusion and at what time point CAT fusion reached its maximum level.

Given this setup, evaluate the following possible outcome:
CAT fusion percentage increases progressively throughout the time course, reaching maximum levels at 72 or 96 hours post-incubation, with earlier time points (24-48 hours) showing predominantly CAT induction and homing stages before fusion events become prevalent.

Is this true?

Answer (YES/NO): YES